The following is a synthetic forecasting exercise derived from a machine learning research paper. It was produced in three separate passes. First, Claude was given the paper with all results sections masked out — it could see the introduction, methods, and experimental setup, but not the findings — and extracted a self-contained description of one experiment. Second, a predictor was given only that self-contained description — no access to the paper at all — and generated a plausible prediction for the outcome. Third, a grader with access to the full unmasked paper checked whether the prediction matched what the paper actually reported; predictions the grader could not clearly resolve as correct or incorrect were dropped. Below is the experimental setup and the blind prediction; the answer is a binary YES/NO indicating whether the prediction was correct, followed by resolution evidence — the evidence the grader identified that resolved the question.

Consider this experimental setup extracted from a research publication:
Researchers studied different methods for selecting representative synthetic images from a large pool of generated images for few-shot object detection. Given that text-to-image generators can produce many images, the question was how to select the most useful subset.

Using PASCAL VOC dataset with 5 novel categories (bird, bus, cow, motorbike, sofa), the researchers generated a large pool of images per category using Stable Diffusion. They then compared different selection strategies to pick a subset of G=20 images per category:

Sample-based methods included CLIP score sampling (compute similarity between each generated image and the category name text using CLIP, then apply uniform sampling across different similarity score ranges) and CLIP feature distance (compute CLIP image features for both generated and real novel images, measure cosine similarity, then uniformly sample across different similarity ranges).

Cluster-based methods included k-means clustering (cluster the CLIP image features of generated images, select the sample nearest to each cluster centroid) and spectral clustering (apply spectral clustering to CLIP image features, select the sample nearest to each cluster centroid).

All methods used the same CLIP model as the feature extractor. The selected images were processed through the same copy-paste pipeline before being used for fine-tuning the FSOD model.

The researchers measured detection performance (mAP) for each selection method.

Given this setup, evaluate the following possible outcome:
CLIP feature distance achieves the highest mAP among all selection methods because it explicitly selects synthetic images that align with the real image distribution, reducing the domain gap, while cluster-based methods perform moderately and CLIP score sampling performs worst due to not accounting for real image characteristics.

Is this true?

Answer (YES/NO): NO